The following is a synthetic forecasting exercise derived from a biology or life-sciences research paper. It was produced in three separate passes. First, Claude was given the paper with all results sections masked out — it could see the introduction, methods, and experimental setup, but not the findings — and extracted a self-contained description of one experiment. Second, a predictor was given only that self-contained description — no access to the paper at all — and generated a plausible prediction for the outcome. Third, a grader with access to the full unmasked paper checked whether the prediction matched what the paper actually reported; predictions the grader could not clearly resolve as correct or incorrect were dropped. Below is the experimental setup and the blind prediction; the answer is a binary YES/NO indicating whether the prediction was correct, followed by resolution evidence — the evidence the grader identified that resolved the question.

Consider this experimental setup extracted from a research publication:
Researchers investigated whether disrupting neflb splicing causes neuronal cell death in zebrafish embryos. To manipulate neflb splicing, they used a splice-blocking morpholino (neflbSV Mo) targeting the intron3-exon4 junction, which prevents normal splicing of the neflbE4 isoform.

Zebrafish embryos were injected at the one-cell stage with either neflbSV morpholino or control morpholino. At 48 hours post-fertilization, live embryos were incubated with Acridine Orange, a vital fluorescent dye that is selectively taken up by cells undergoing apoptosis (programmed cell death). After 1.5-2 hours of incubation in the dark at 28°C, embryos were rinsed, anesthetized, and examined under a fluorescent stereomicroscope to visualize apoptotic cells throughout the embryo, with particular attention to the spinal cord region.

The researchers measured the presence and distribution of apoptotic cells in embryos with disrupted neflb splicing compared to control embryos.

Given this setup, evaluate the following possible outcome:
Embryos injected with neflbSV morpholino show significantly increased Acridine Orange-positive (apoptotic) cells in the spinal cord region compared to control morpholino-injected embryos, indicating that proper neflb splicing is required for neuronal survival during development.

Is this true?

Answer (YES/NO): NO